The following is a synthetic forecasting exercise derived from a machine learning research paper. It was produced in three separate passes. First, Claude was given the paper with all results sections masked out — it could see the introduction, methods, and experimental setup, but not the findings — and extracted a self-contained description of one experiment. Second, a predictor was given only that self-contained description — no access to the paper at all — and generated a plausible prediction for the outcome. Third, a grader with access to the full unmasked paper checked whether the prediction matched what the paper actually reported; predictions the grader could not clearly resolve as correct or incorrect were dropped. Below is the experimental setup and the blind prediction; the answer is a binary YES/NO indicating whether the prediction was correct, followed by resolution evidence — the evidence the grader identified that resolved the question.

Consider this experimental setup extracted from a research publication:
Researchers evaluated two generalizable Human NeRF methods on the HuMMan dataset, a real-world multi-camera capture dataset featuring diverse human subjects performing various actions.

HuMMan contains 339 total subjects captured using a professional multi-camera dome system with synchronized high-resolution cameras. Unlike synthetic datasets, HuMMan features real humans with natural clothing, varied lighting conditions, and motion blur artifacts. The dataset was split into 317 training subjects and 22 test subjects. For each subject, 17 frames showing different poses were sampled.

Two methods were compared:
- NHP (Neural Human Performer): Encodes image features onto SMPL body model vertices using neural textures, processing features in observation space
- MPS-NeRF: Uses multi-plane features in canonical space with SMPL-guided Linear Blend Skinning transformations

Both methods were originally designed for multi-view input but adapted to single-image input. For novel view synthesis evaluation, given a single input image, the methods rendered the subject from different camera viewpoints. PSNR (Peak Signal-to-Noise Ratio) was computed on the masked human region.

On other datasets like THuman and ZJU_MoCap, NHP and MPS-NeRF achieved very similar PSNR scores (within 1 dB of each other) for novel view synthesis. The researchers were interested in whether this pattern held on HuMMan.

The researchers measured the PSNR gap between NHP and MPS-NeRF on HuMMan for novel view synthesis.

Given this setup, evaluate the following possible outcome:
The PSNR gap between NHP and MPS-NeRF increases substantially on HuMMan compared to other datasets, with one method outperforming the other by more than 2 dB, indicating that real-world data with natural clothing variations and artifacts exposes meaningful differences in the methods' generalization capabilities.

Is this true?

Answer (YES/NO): NO